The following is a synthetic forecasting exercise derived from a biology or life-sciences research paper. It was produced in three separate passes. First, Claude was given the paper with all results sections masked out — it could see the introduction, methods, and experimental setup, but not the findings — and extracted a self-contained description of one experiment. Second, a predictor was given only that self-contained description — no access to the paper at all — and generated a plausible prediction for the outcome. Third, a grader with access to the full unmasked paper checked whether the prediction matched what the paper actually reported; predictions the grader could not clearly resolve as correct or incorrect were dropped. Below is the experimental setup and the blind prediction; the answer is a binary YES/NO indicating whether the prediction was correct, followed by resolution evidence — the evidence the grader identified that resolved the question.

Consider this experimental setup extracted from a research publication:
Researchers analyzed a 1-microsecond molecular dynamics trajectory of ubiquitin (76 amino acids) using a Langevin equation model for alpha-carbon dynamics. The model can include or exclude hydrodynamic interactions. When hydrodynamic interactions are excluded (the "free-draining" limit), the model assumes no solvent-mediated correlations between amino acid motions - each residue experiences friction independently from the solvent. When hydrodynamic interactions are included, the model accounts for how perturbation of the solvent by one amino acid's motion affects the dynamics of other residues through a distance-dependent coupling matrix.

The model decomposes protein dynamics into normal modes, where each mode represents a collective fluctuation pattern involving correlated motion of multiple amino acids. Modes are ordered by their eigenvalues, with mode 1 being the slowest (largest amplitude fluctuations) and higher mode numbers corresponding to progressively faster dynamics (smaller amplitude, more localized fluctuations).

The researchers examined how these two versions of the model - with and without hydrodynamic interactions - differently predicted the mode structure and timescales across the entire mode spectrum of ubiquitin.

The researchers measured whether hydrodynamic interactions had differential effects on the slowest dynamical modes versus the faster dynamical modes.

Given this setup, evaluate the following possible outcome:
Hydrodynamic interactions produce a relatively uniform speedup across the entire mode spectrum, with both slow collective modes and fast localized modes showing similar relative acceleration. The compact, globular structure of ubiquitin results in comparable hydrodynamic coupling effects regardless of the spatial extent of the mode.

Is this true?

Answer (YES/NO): NO